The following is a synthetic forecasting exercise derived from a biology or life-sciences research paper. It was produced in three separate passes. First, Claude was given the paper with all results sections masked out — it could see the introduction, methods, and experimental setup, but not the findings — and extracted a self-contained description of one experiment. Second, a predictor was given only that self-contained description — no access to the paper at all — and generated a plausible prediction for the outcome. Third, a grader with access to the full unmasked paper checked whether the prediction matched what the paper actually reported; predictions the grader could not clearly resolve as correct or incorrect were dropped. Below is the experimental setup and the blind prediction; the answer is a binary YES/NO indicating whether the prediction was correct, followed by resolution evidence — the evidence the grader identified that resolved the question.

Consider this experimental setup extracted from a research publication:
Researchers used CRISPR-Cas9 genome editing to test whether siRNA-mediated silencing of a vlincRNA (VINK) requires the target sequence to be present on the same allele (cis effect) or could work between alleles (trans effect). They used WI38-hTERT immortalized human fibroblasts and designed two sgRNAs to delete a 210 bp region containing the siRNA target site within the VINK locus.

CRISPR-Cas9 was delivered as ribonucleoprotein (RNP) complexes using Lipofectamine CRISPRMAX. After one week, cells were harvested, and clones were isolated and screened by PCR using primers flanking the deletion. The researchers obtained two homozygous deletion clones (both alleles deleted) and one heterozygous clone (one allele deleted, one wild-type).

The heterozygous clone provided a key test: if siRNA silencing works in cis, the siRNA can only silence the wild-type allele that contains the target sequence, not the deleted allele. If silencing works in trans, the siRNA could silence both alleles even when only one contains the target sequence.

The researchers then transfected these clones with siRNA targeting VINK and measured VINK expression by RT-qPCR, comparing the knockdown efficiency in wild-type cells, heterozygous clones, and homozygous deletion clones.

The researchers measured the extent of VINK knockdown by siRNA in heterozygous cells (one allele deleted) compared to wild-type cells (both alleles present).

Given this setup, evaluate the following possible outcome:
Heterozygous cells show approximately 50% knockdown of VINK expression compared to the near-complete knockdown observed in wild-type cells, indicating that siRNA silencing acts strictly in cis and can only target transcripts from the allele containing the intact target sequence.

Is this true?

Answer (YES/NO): YES